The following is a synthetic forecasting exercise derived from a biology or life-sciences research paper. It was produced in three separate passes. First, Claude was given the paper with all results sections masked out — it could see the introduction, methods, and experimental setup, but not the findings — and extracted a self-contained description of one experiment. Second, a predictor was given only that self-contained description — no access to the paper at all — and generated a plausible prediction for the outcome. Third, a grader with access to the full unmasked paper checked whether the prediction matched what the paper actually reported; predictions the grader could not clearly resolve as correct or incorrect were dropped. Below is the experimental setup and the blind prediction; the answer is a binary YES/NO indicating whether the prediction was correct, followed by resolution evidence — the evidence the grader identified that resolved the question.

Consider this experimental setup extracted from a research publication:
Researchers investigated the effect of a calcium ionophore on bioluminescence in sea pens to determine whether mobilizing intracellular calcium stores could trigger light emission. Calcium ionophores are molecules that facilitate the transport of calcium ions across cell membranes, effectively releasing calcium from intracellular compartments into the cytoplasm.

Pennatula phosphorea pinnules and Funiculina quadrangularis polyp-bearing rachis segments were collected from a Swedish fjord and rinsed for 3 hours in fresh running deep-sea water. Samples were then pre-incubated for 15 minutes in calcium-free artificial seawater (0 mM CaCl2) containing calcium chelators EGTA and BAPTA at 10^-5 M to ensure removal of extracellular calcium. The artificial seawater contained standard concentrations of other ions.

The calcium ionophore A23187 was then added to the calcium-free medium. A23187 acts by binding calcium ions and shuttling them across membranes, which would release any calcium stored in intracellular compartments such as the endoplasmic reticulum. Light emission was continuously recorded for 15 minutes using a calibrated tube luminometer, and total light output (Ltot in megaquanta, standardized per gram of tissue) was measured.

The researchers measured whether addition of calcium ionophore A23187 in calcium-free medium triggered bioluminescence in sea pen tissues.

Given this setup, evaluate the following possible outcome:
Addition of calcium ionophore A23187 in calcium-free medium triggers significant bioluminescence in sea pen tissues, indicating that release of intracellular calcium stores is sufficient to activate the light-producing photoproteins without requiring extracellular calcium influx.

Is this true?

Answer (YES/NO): NO